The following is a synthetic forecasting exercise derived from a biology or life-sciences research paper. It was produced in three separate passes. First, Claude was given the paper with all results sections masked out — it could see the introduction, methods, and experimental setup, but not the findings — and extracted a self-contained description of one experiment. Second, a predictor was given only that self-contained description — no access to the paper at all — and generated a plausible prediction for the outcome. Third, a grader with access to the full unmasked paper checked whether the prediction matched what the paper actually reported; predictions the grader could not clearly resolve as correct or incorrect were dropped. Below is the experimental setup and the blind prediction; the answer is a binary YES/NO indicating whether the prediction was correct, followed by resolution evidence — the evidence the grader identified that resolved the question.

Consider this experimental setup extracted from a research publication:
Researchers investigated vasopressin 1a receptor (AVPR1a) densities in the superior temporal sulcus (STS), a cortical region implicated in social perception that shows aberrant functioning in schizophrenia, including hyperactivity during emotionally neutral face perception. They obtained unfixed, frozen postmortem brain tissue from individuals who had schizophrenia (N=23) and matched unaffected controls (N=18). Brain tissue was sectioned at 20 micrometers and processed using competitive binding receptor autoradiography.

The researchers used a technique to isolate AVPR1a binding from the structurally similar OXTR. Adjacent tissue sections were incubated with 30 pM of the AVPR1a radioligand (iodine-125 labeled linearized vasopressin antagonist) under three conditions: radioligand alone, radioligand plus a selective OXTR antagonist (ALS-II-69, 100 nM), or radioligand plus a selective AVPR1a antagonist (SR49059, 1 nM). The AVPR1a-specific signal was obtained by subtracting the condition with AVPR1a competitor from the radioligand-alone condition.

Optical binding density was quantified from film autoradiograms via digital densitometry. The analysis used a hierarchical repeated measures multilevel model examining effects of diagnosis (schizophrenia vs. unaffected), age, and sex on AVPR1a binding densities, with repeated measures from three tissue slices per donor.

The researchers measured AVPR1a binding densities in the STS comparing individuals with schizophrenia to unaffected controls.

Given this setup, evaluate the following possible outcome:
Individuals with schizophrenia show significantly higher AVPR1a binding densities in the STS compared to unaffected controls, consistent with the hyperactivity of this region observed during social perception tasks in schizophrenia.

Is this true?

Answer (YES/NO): NO